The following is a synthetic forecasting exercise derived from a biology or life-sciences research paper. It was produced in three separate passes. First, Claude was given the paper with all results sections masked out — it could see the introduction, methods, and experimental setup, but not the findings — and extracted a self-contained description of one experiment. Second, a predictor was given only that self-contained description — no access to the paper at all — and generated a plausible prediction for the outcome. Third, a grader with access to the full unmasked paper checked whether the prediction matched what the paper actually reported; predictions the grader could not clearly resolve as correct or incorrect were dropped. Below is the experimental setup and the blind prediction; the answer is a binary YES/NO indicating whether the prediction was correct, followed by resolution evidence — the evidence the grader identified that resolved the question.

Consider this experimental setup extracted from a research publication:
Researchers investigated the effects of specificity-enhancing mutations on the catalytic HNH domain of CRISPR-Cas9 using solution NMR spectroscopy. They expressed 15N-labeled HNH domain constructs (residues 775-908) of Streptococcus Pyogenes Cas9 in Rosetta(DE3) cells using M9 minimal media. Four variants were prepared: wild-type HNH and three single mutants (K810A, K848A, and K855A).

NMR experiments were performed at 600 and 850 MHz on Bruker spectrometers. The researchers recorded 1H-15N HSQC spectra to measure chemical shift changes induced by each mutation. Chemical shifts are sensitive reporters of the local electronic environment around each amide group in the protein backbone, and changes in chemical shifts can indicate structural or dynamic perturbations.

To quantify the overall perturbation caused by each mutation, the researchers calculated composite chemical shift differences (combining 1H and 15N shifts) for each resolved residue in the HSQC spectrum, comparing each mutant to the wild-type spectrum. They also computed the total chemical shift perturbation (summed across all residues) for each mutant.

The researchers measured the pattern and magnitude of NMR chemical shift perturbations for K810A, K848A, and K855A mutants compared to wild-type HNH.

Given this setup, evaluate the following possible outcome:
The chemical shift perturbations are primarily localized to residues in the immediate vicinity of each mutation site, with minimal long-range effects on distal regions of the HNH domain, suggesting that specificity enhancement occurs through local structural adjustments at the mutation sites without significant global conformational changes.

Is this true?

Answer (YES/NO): NO